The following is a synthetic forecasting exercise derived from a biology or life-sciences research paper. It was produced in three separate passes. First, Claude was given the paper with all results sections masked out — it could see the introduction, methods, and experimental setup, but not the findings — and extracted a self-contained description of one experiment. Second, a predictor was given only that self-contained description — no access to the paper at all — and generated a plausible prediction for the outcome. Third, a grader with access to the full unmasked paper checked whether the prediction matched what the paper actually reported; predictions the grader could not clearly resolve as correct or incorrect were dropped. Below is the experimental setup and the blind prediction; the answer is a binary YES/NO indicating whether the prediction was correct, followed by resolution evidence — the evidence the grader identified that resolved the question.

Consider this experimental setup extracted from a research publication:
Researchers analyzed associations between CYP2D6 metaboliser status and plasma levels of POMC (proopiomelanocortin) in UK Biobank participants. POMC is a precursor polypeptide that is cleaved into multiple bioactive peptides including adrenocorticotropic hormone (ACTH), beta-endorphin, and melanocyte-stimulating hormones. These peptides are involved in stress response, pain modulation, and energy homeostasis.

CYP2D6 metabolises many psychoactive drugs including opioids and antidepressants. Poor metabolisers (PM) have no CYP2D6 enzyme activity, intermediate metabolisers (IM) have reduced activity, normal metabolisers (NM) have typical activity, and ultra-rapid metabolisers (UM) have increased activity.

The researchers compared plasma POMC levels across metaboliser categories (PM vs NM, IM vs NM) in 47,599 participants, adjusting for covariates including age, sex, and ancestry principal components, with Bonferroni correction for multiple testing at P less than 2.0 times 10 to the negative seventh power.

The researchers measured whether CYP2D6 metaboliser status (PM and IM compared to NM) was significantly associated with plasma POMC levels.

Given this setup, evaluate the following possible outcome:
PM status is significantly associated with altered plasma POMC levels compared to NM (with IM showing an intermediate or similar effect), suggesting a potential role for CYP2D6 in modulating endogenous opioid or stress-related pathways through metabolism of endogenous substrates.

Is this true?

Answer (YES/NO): YES